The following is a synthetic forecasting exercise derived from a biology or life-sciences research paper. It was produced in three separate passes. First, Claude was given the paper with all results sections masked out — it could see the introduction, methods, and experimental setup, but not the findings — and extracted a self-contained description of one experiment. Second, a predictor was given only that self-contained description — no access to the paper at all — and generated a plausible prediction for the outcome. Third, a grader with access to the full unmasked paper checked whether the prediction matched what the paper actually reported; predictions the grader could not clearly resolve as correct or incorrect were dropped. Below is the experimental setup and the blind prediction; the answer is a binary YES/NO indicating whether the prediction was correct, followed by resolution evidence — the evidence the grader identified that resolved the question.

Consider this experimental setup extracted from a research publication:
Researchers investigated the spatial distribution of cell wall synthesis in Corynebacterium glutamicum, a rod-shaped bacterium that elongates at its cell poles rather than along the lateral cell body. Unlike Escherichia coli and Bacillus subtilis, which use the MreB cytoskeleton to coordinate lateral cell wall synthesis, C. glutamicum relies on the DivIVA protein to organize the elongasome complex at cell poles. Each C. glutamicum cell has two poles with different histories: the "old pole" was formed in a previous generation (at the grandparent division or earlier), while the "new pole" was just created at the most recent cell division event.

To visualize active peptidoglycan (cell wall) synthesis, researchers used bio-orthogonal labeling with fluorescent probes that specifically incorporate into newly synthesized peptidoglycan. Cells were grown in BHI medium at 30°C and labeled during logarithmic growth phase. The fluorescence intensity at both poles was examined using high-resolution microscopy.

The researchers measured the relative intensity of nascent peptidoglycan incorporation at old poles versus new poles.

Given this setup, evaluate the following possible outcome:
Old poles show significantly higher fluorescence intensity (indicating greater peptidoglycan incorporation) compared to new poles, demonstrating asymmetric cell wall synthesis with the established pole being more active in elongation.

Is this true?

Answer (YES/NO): YES